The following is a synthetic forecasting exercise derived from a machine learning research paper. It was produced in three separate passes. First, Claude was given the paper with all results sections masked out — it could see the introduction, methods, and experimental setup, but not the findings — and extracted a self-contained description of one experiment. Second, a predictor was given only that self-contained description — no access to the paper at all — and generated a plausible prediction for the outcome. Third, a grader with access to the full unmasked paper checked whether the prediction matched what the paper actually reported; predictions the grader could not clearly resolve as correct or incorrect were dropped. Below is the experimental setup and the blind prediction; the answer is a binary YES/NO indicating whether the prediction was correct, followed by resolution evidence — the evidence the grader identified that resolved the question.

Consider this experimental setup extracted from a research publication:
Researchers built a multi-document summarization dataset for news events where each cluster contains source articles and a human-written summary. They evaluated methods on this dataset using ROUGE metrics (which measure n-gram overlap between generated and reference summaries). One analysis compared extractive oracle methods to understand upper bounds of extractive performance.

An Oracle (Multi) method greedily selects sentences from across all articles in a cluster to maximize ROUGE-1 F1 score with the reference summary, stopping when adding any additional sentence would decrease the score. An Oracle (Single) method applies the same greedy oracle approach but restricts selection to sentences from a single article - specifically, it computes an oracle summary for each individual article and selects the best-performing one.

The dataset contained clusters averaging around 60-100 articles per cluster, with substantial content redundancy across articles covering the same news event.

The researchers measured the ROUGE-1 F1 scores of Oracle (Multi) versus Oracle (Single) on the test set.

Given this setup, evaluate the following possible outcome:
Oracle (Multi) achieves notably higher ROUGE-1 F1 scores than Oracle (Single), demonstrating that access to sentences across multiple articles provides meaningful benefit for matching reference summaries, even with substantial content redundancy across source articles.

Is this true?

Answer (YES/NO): NO